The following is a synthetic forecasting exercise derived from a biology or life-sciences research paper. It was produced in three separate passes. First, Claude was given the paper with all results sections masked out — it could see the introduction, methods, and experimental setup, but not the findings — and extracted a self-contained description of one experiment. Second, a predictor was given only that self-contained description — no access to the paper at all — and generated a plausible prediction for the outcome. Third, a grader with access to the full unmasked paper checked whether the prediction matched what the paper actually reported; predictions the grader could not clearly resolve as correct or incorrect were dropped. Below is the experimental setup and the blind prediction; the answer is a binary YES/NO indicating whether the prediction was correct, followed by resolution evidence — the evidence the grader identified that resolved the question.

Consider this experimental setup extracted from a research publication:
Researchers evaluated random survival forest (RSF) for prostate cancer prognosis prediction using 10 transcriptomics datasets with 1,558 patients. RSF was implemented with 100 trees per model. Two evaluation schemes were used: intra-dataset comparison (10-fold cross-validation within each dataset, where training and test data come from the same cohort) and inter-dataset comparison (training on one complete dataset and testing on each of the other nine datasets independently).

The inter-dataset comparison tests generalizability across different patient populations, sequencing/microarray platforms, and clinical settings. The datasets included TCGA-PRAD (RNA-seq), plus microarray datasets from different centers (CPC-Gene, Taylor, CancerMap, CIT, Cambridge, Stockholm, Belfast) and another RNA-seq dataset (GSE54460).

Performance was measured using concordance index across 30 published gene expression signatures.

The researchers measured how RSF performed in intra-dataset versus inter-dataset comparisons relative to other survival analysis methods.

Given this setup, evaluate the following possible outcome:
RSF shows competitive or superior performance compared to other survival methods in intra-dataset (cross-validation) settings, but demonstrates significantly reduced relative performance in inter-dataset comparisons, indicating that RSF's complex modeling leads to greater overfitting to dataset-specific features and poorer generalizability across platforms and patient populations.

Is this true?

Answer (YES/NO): NO